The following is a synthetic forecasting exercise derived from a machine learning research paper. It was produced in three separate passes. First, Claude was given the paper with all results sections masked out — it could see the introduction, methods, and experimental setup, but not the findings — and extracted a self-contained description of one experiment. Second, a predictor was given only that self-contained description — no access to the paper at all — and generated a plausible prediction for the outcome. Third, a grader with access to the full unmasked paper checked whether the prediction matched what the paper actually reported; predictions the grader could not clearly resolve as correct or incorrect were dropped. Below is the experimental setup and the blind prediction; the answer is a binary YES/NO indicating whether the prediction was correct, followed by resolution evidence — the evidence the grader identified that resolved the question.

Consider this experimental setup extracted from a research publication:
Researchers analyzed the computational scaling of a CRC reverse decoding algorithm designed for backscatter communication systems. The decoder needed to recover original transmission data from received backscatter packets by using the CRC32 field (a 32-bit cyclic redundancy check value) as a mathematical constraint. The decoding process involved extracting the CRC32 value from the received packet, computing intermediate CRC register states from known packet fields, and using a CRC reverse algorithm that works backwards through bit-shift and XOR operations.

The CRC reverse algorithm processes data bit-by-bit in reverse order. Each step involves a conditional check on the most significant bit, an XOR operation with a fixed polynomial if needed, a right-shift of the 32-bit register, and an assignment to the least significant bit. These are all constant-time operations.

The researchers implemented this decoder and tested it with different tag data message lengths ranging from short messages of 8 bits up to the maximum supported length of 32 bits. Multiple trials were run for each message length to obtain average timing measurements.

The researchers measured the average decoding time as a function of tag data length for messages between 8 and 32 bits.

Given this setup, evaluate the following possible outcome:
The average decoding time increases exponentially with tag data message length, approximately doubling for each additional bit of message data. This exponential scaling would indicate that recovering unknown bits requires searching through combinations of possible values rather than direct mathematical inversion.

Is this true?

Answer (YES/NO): NO